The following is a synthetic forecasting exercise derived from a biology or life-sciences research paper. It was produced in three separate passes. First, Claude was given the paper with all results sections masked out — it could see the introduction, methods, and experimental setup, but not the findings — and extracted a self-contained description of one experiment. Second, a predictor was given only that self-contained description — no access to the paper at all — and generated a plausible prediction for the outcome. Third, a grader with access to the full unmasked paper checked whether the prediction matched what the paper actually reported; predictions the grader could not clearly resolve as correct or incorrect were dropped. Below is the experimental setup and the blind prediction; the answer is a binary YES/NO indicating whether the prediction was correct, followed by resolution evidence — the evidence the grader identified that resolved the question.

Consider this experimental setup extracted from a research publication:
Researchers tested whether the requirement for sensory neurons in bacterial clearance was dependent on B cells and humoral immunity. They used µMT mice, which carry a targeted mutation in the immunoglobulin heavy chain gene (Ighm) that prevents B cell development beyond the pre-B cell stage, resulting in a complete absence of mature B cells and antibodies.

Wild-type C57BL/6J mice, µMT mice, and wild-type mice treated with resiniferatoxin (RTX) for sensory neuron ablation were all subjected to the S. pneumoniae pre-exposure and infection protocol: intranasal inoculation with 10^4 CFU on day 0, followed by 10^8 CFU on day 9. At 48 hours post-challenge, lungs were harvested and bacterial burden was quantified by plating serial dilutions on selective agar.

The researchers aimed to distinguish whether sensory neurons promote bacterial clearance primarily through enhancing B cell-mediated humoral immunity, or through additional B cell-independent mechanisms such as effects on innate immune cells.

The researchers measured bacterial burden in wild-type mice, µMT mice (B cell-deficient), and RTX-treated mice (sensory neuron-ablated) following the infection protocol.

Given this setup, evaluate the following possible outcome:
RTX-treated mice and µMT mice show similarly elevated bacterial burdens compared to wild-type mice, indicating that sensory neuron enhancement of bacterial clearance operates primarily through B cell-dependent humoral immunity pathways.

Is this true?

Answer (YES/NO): YES